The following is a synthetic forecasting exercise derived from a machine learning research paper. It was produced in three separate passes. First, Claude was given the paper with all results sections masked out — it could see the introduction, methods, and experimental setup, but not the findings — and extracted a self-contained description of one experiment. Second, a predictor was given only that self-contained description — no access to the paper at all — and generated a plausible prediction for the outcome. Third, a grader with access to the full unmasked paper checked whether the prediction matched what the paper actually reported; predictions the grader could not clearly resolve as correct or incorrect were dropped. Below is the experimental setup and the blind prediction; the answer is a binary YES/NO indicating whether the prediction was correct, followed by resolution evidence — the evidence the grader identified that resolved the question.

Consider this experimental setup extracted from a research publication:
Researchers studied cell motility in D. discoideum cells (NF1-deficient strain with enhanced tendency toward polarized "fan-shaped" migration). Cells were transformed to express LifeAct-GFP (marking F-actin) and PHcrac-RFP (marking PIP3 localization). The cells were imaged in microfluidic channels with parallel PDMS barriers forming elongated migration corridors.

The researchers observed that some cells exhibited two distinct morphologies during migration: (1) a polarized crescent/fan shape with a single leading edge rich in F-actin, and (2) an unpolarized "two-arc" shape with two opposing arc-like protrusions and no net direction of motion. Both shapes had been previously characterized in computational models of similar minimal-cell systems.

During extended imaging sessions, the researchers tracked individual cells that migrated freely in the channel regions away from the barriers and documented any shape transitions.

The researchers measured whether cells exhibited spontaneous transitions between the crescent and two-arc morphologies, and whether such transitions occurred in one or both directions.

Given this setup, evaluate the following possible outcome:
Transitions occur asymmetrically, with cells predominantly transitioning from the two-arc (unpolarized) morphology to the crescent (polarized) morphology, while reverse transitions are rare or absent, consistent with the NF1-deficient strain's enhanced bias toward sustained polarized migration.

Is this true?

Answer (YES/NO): NO